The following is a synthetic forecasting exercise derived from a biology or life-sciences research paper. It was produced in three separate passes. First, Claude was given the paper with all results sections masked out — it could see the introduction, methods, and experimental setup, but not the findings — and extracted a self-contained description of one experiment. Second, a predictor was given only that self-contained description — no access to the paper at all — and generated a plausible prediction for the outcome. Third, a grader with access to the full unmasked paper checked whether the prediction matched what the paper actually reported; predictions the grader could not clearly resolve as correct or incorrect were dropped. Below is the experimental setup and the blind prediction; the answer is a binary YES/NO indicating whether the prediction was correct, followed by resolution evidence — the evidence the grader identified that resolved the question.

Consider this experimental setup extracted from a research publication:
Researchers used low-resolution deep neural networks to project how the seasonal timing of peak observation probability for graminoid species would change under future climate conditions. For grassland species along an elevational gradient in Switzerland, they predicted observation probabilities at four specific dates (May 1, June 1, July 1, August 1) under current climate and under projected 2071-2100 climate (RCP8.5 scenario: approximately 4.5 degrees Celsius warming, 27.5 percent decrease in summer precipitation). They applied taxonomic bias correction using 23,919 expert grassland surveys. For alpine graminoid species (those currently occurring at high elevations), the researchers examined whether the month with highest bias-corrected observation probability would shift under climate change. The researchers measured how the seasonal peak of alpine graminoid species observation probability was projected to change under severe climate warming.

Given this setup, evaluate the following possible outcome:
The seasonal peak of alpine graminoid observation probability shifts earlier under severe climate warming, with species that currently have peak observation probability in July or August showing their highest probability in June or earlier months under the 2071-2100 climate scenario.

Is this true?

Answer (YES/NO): YES